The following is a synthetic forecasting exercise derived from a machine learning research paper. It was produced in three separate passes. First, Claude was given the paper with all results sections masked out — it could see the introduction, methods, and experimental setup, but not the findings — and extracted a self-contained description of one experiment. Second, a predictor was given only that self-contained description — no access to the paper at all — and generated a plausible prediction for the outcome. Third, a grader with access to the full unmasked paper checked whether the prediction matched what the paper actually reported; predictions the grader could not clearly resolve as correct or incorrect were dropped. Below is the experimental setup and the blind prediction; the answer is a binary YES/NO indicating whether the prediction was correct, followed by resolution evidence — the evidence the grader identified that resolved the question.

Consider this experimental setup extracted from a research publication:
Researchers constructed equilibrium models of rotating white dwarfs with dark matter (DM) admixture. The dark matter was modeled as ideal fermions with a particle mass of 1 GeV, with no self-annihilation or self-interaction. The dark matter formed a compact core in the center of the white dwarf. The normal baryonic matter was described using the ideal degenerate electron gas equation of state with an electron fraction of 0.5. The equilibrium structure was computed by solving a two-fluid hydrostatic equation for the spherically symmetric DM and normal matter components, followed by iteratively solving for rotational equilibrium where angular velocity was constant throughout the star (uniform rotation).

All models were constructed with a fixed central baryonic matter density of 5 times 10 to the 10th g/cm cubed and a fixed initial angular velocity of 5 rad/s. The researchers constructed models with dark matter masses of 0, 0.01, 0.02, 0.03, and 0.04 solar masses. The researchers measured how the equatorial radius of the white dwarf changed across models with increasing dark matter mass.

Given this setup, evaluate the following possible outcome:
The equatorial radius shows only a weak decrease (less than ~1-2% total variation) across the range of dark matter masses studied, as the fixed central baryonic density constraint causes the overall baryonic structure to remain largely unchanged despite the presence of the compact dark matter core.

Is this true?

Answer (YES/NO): NO